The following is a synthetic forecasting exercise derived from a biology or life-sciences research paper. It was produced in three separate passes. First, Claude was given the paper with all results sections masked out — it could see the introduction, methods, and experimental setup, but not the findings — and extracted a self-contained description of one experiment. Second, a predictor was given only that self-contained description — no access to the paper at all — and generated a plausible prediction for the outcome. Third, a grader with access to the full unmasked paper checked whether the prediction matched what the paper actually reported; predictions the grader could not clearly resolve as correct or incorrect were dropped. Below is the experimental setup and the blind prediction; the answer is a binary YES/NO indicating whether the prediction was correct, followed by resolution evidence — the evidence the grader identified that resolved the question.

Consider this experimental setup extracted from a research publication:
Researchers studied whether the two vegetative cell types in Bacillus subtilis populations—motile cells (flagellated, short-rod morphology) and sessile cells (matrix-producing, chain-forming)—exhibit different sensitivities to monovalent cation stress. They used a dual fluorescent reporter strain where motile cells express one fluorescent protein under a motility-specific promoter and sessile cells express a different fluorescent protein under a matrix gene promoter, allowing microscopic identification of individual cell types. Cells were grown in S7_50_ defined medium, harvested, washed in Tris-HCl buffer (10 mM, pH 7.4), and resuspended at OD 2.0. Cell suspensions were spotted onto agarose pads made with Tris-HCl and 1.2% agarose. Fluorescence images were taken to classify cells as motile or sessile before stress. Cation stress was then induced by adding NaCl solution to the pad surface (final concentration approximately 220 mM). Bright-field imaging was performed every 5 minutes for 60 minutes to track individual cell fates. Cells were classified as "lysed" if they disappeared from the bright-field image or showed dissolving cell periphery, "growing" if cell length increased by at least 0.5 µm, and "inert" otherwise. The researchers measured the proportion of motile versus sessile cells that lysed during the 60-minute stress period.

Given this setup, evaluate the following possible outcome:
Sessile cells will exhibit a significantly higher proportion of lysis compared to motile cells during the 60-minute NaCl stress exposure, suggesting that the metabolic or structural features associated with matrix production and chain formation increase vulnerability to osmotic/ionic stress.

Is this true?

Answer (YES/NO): NO